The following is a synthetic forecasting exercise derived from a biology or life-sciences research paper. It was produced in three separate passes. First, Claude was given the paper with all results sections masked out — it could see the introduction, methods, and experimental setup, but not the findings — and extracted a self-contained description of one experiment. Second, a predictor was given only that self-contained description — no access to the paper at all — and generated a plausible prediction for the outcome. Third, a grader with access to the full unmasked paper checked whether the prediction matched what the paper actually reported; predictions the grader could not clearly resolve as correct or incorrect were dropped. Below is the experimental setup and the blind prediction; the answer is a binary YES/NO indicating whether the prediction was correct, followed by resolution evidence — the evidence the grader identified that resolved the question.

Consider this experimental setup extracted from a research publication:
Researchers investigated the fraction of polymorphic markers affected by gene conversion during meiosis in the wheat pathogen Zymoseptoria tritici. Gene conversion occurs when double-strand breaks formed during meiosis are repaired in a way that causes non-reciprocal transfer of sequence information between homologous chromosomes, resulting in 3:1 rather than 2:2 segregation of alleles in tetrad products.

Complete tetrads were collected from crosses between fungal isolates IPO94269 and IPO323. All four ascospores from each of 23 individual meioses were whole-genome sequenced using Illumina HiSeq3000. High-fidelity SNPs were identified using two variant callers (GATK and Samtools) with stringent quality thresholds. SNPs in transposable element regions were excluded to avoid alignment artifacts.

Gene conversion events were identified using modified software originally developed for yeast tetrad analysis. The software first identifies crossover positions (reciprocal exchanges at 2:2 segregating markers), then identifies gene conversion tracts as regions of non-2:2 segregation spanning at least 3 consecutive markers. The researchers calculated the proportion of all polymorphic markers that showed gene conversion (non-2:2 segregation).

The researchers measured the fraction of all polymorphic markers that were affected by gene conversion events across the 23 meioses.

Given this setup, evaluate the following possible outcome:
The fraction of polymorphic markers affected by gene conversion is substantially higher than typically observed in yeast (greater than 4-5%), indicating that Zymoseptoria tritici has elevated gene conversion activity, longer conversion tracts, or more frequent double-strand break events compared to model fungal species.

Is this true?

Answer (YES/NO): NO